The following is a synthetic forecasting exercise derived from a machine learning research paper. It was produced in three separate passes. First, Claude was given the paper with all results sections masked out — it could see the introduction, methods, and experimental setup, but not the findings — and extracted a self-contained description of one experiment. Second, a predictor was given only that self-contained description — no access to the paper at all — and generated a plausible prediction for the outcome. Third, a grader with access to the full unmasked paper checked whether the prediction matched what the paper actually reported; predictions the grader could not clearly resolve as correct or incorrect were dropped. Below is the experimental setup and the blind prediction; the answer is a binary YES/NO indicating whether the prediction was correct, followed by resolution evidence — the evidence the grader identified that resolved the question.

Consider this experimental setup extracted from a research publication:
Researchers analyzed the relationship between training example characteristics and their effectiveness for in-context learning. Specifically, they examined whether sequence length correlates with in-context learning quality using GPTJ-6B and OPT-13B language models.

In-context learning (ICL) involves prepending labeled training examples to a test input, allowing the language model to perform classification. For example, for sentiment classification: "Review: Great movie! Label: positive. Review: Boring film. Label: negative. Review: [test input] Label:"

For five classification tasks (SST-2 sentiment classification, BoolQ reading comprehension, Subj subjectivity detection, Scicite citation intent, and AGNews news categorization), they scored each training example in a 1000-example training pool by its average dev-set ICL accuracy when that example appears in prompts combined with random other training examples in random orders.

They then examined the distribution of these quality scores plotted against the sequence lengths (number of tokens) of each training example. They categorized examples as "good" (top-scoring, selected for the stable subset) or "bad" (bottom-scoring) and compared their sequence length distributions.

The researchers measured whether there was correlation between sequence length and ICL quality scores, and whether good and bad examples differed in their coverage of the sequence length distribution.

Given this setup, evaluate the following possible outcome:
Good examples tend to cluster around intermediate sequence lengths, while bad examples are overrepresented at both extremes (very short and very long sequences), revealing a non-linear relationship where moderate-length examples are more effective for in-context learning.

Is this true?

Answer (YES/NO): NO